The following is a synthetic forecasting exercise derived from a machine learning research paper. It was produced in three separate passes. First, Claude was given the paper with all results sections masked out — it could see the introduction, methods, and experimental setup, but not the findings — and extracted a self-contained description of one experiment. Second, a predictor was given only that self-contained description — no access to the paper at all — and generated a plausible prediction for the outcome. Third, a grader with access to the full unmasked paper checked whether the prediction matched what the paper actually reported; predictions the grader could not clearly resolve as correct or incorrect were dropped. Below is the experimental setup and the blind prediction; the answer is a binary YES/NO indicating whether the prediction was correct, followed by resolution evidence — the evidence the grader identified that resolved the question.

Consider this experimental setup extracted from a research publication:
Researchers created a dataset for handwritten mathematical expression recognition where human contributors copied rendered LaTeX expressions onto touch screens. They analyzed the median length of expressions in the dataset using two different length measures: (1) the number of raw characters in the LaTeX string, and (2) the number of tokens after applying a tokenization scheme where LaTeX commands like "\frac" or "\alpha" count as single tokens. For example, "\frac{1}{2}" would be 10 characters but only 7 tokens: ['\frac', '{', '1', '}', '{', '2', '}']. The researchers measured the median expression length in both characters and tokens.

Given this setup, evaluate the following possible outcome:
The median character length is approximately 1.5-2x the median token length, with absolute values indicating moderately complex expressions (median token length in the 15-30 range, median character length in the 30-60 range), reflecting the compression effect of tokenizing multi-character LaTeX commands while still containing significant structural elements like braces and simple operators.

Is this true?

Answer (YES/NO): NO